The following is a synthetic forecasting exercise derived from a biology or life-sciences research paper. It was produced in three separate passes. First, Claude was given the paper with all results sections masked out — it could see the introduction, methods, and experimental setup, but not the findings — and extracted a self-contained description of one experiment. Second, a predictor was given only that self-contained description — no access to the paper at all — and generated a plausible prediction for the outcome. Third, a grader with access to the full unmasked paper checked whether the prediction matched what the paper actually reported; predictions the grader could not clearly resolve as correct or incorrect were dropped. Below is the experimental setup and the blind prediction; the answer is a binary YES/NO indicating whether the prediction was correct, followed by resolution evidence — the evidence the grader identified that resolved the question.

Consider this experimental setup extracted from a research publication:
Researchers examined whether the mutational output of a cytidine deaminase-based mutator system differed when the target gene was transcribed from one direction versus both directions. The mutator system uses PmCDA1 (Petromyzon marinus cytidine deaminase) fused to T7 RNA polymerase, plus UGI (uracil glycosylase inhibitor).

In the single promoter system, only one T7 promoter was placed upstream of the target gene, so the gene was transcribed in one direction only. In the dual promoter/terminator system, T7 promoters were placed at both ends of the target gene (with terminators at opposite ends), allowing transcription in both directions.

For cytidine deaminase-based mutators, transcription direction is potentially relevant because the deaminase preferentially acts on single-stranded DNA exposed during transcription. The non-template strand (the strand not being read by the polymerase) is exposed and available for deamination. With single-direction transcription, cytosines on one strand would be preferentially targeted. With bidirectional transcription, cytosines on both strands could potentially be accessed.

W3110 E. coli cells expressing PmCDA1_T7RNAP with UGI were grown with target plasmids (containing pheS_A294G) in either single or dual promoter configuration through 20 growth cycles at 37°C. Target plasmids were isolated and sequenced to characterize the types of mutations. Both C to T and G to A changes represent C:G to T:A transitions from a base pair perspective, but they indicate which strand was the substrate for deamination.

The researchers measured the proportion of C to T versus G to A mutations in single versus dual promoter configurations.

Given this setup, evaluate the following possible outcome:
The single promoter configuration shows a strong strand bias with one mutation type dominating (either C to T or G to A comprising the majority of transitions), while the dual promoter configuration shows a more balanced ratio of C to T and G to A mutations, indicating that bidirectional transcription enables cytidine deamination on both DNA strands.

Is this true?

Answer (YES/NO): YES